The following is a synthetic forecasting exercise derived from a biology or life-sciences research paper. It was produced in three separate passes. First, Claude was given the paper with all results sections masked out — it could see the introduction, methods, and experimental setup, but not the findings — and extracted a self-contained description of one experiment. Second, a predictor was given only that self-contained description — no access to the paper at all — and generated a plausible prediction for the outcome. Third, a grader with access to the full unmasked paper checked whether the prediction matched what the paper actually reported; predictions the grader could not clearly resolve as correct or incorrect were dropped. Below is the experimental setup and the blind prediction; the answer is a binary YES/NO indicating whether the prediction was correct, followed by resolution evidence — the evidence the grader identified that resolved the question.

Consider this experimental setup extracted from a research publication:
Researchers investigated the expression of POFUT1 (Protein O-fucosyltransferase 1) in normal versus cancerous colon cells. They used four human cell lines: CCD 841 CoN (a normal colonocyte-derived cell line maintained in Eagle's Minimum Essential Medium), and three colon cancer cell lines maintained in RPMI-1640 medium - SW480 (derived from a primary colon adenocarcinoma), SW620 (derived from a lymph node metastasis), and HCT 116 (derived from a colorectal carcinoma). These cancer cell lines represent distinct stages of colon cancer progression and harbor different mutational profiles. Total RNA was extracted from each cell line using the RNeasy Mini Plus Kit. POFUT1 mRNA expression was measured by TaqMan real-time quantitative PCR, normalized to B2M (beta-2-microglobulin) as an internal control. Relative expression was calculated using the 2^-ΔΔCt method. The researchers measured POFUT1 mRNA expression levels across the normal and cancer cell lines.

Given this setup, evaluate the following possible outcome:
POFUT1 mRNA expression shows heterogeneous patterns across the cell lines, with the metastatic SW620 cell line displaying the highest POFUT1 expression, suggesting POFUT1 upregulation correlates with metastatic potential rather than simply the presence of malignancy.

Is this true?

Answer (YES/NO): NO